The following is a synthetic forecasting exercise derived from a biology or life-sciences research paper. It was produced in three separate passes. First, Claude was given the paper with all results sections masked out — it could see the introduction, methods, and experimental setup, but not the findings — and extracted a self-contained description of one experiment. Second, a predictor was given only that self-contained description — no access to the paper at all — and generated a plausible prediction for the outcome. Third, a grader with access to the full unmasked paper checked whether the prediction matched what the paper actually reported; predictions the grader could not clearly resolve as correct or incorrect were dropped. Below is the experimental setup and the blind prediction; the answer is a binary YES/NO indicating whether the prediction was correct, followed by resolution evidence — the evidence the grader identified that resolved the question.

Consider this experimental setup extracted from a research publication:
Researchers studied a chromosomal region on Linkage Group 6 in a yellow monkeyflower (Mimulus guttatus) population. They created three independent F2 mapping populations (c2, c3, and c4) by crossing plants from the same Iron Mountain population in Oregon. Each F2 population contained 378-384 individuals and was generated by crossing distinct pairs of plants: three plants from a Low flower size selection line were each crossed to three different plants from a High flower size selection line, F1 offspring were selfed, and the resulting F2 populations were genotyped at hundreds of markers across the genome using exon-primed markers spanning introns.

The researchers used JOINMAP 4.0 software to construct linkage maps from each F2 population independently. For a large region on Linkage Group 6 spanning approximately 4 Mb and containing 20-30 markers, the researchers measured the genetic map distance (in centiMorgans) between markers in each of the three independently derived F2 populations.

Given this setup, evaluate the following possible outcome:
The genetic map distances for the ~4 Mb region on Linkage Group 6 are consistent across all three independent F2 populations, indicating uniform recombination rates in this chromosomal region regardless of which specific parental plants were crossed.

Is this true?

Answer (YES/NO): NO